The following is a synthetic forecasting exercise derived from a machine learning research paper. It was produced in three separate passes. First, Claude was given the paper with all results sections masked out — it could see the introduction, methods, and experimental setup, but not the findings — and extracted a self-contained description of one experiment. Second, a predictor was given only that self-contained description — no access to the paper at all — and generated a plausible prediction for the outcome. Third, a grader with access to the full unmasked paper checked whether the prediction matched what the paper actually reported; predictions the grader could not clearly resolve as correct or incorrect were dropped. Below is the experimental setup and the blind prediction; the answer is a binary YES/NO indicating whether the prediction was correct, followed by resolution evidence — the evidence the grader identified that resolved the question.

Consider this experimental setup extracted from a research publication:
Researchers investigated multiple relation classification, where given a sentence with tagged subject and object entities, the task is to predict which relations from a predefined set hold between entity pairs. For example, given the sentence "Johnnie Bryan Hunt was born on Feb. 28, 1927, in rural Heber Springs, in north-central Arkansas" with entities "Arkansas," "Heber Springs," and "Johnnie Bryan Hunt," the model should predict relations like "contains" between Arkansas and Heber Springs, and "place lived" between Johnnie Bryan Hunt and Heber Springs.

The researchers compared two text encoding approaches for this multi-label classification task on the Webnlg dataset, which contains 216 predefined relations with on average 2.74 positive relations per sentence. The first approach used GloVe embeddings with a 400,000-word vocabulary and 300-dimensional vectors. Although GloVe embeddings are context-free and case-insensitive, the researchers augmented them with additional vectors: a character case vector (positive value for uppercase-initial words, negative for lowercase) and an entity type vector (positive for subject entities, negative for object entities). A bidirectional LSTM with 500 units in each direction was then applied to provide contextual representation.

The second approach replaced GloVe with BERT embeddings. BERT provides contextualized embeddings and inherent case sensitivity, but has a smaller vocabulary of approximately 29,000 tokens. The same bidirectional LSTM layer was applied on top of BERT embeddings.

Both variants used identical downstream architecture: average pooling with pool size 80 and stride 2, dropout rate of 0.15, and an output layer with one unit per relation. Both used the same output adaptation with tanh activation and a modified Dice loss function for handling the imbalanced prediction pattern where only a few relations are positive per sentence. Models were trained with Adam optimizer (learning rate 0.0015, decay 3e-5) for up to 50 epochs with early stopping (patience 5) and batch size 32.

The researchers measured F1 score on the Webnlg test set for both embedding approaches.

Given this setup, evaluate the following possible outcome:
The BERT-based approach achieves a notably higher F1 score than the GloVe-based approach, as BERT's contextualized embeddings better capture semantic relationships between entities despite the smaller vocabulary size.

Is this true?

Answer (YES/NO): NO